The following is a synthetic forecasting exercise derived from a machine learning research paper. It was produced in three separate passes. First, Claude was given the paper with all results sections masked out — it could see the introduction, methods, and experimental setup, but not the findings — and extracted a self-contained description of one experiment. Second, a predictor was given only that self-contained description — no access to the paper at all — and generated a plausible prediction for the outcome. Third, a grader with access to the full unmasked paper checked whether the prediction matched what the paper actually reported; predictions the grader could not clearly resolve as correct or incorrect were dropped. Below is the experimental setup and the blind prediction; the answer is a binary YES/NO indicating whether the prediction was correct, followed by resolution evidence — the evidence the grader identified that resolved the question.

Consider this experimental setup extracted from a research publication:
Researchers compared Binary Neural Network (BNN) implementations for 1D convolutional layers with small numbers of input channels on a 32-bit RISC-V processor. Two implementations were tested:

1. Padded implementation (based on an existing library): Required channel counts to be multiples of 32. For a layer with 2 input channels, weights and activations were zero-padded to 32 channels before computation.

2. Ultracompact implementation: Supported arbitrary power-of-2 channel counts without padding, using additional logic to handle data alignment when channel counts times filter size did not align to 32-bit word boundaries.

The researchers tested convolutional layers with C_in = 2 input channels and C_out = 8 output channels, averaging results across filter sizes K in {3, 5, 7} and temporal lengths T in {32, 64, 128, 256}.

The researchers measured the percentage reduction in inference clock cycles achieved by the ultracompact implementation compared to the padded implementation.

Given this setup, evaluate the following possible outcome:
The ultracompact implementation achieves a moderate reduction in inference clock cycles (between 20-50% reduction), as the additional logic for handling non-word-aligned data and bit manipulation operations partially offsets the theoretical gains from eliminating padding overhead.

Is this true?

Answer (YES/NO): YES